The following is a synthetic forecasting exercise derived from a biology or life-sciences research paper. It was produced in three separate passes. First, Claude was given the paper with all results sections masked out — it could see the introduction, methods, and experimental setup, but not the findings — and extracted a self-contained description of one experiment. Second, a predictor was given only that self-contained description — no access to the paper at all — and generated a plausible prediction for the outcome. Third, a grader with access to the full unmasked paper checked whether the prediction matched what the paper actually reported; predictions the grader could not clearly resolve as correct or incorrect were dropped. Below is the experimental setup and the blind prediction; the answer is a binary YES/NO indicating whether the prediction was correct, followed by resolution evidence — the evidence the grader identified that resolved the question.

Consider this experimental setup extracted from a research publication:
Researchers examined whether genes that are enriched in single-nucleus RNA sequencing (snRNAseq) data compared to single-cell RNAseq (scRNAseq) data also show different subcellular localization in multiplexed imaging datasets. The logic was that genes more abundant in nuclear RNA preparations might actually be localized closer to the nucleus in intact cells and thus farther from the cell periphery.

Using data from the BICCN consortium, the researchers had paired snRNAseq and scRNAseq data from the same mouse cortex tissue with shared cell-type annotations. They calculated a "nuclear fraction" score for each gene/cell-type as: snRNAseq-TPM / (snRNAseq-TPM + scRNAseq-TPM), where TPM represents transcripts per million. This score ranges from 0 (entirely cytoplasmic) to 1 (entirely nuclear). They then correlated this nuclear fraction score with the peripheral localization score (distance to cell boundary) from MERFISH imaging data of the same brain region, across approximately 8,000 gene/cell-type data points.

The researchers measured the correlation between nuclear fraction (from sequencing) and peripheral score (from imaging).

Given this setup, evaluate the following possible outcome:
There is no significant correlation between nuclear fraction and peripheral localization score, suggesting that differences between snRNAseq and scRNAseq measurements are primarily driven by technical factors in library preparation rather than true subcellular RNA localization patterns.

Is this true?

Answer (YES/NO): NO